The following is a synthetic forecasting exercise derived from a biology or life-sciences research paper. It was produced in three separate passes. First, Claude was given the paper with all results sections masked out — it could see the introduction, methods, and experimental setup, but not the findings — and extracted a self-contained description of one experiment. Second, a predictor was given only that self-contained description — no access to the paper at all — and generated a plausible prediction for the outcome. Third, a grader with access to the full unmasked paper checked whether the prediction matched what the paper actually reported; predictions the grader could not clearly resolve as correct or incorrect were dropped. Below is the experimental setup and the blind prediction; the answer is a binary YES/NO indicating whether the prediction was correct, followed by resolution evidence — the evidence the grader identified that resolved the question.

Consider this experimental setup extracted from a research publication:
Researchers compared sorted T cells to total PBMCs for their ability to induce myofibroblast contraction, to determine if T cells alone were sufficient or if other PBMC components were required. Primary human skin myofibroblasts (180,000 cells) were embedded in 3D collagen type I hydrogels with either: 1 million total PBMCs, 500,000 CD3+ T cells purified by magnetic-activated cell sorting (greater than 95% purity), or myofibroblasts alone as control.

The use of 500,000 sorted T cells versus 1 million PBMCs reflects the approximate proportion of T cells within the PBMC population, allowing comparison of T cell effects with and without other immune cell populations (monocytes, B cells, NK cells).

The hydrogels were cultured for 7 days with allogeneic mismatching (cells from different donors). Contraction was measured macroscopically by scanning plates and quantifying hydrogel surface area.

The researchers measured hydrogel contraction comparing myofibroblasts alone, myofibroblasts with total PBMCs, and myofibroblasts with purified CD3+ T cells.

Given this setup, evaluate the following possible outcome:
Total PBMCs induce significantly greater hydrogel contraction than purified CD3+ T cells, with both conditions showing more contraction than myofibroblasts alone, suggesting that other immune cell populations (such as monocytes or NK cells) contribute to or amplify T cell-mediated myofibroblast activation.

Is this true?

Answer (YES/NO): YES